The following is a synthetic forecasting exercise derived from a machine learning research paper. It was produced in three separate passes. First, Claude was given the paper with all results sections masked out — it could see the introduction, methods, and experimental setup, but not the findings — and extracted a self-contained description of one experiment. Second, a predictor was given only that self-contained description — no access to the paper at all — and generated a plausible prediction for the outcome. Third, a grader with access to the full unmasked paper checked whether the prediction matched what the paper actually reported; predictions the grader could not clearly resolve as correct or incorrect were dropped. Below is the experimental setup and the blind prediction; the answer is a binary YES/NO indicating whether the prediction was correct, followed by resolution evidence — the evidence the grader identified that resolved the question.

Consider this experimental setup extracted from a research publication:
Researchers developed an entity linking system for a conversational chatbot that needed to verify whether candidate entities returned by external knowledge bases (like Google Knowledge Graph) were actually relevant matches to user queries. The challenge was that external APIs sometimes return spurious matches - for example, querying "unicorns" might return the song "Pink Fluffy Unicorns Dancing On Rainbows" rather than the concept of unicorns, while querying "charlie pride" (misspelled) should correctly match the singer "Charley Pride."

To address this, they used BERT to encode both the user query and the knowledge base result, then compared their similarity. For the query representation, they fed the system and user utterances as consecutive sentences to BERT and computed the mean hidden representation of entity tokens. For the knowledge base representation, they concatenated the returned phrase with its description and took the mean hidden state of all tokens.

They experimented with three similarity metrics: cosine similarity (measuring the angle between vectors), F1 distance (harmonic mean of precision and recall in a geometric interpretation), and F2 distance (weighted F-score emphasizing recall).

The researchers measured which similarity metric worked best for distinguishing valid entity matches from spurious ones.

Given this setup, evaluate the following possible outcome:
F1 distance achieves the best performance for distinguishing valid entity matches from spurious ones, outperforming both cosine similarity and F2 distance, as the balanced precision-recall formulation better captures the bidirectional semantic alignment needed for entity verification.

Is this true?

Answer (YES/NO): NO